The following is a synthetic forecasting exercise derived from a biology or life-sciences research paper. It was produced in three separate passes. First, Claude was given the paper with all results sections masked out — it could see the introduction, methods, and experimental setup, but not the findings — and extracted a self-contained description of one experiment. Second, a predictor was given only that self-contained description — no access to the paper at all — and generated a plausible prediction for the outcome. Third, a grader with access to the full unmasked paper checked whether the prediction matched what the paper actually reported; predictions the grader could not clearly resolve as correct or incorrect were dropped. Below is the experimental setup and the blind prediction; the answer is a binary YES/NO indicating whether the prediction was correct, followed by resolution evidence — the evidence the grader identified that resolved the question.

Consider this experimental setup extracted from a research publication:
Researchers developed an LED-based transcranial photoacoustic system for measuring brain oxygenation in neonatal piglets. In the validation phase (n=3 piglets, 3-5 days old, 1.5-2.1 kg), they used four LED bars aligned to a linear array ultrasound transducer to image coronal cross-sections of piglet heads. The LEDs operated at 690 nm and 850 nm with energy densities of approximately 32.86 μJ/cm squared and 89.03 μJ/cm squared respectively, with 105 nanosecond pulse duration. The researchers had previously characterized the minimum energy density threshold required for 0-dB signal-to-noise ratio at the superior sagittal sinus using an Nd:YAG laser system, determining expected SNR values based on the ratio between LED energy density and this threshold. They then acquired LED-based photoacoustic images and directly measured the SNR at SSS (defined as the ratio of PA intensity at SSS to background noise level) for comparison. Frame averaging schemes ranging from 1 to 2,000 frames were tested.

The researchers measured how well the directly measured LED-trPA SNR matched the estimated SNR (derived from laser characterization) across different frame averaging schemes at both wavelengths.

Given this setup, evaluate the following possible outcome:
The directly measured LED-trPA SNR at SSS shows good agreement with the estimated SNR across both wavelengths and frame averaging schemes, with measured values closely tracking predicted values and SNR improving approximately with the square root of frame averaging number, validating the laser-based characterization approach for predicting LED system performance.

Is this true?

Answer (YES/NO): YES